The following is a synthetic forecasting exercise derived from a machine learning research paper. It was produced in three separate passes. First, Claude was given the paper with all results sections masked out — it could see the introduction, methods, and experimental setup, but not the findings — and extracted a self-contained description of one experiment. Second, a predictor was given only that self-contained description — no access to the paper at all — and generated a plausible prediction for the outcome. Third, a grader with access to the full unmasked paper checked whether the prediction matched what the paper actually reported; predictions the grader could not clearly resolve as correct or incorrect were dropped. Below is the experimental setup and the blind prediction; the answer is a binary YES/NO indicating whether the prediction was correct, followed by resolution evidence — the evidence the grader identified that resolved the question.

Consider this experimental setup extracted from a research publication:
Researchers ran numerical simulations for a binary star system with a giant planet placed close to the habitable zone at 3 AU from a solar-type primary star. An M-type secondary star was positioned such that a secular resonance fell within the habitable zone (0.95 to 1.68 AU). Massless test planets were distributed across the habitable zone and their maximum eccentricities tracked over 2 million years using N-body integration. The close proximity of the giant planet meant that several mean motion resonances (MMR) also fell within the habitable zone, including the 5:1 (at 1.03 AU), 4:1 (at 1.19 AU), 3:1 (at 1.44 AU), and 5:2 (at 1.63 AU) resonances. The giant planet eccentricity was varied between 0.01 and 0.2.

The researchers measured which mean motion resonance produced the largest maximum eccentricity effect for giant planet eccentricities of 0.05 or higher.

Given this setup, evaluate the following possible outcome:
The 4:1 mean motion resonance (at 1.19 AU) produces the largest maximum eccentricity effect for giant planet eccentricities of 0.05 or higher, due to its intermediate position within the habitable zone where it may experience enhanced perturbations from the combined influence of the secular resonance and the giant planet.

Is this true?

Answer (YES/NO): NO